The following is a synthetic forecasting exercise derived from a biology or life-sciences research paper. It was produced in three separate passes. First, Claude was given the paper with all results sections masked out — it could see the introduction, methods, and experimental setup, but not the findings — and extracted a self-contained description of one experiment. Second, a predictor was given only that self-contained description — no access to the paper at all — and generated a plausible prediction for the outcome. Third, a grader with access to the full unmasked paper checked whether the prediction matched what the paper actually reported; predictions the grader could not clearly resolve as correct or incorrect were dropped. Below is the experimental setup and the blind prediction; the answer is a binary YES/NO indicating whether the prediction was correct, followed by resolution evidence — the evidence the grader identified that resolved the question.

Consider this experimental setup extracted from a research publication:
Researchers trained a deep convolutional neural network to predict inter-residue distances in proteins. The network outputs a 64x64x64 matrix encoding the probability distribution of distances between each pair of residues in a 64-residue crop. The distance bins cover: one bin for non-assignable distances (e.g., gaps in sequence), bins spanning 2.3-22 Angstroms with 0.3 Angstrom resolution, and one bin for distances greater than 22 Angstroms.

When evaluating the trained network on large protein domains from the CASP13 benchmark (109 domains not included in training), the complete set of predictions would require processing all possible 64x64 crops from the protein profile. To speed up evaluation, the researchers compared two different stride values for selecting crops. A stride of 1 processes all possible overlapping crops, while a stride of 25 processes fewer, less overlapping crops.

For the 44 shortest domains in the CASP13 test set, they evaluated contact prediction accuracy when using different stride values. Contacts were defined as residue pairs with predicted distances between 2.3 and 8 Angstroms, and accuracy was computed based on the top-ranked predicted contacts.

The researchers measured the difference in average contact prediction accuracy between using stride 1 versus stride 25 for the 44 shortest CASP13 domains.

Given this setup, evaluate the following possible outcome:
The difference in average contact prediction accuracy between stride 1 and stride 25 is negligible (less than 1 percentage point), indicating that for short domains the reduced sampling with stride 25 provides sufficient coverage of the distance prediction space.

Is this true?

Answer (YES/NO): NO